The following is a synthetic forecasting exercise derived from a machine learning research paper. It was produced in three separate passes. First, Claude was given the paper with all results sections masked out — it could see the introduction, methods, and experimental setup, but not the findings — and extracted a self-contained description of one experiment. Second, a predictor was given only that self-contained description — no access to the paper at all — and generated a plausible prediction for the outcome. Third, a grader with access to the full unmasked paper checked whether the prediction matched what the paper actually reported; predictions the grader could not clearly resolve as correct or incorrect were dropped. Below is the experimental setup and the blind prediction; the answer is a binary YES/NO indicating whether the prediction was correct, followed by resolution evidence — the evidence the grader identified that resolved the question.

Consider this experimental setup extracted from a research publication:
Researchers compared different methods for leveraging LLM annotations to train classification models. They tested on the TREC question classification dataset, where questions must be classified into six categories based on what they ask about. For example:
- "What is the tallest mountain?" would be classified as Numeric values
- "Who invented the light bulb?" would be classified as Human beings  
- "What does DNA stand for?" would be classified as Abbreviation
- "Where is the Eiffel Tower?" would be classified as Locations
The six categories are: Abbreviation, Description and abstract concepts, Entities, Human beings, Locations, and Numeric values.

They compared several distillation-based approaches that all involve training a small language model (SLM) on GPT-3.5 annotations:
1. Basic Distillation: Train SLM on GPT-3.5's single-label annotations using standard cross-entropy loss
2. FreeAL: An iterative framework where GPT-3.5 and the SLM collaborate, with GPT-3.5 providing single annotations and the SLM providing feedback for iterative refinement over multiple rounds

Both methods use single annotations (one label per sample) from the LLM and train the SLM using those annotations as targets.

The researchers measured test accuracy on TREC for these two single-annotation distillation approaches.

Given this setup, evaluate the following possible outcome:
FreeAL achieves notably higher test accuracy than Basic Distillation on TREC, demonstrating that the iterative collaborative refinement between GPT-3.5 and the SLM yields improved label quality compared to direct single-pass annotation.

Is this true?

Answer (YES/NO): NO